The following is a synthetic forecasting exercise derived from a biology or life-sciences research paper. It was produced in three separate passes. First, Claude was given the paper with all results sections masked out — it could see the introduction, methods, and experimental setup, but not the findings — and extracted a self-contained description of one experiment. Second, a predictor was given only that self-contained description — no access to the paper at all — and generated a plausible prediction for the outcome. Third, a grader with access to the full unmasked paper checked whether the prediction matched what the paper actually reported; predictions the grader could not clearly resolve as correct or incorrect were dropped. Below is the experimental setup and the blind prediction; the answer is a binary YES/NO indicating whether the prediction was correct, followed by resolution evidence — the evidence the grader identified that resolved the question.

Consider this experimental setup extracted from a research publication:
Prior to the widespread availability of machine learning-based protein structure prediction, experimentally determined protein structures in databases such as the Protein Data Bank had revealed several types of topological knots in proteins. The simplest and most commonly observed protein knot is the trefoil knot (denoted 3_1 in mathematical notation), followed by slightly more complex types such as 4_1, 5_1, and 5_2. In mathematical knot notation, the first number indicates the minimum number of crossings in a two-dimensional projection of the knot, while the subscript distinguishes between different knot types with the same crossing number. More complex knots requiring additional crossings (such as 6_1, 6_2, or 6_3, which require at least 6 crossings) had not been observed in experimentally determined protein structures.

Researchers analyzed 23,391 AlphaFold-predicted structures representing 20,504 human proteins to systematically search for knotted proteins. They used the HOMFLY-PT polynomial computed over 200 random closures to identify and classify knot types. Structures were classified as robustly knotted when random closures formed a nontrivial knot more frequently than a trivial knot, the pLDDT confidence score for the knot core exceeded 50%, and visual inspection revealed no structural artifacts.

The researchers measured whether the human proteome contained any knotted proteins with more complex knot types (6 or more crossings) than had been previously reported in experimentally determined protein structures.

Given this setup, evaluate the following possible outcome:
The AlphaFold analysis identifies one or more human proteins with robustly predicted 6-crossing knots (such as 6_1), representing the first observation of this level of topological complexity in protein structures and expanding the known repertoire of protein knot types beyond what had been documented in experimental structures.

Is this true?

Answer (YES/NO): NO